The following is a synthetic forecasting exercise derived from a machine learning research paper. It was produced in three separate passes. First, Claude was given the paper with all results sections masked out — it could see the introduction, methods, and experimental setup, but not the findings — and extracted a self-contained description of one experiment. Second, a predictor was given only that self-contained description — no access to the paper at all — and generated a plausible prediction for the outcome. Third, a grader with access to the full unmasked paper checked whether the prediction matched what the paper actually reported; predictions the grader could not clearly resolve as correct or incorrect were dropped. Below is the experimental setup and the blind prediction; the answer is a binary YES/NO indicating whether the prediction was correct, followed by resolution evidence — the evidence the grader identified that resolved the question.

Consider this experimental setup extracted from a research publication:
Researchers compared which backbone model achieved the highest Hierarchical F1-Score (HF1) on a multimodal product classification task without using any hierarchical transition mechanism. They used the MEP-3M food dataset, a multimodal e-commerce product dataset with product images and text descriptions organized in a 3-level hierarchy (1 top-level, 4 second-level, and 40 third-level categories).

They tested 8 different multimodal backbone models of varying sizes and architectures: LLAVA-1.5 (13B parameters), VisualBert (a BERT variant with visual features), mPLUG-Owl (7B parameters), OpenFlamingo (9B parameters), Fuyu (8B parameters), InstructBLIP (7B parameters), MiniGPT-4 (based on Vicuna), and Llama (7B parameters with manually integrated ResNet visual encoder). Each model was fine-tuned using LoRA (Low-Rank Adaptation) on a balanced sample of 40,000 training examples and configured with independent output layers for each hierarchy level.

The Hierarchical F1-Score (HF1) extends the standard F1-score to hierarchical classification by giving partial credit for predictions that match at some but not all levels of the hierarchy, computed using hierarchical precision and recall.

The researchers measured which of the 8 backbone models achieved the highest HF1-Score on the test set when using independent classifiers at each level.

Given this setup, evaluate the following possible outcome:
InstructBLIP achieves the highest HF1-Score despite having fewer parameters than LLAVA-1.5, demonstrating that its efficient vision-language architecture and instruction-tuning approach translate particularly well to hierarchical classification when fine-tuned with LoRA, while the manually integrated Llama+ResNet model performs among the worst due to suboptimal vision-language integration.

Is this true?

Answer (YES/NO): NO